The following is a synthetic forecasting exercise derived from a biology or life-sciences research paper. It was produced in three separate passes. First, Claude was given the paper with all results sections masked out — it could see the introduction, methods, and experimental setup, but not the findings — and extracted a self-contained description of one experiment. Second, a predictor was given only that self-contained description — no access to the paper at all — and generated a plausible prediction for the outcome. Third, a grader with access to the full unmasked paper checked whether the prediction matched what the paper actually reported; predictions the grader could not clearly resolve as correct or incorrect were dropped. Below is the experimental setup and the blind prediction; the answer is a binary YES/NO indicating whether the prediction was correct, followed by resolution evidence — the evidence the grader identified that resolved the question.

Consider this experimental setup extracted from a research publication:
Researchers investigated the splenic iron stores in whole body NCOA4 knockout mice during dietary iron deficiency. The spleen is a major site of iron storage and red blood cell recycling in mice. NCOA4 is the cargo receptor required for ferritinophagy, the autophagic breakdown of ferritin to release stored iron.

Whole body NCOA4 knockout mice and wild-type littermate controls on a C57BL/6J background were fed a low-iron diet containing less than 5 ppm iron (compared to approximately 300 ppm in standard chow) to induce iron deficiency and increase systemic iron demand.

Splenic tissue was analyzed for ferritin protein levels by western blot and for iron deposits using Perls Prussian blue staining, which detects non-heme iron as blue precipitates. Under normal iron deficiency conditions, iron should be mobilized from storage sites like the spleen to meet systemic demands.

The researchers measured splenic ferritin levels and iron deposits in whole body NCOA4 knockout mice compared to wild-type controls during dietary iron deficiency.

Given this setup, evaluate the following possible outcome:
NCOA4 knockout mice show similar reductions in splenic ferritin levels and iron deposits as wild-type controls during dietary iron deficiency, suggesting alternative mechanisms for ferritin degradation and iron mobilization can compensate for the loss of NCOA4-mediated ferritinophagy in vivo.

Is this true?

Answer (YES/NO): NO